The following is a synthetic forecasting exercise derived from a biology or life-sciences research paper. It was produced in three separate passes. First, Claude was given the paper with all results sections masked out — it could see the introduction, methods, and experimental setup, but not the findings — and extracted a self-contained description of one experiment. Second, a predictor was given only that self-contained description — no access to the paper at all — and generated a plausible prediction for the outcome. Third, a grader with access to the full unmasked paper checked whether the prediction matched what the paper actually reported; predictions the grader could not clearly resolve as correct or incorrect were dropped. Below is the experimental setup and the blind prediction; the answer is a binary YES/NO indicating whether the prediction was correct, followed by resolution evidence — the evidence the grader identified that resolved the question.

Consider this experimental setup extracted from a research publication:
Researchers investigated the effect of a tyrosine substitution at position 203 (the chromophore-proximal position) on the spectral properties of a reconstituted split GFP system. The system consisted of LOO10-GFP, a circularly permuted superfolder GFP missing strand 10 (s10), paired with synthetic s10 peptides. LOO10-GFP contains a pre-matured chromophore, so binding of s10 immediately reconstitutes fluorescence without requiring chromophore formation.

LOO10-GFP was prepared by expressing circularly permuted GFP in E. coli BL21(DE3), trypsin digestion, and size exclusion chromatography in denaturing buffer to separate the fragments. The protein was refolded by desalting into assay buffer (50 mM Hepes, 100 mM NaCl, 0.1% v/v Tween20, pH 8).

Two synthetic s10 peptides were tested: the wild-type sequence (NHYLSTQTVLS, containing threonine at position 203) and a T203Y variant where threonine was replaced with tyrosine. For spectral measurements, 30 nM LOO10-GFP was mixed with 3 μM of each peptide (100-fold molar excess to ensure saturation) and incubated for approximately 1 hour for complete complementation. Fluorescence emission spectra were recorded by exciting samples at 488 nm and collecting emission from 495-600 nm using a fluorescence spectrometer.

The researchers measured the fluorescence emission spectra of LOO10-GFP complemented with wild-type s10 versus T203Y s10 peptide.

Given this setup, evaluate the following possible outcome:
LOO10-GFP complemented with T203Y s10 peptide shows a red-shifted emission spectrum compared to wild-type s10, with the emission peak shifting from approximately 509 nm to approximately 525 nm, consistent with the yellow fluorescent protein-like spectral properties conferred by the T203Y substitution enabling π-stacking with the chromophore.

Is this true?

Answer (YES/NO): NO